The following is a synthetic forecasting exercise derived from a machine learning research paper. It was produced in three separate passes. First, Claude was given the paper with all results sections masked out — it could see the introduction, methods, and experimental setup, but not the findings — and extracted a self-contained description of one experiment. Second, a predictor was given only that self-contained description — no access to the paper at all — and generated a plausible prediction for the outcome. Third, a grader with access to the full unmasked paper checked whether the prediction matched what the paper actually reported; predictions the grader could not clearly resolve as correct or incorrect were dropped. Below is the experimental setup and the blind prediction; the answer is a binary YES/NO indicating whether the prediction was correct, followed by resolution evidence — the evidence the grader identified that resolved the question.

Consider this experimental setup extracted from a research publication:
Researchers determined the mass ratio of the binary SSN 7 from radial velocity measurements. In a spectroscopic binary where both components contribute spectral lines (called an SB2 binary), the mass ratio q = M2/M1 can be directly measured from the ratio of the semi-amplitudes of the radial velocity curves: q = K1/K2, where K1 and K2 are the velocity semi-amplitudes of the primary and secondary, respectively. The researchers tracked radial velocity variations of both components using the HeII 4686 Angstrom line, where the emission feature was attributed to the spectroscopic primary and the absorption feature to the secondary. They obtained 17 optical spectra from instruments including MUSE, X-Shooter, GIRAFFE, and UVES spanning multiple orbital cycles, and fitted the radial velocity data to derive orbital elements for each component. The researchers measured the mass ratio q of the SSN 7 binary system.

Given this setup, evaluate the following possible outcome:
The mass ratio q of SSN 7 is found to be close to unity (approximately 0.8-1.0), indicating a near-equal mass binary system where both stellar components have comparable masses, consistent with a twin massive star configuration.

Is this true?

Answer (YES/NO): NO